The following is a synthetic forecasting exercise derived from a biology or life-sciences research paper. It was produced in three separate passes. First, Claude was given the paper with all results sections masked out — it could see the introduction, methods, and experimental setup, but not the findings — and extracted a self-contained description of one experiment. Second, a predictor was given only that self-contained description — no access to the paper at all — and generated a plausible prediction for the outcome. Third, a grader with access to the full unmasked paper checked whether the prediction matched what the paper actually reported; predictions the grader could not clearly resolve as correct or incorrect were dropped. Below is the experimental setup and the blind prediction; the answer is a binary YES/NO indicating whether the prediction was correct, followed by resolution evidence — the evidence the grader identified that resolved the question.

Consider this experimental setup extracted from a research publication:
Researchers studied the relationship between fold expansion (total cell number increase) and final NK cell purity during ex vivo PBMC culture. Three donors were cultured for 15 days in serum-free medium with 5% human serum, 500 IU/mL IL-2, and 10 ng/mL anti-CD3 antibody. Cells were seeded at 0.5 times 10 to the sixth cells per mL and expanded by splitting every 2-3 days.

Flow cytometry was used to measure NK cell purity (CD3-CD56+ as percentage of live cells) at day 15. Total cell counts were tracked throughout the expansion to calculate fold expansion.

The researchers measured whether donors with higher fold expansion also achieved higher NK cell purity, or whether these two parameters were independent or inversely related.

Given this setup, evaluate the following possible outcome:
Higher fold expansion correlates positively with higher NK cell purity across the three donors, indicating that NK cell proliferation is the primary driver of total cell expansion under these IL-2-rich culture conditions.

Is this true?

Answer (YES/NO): NO